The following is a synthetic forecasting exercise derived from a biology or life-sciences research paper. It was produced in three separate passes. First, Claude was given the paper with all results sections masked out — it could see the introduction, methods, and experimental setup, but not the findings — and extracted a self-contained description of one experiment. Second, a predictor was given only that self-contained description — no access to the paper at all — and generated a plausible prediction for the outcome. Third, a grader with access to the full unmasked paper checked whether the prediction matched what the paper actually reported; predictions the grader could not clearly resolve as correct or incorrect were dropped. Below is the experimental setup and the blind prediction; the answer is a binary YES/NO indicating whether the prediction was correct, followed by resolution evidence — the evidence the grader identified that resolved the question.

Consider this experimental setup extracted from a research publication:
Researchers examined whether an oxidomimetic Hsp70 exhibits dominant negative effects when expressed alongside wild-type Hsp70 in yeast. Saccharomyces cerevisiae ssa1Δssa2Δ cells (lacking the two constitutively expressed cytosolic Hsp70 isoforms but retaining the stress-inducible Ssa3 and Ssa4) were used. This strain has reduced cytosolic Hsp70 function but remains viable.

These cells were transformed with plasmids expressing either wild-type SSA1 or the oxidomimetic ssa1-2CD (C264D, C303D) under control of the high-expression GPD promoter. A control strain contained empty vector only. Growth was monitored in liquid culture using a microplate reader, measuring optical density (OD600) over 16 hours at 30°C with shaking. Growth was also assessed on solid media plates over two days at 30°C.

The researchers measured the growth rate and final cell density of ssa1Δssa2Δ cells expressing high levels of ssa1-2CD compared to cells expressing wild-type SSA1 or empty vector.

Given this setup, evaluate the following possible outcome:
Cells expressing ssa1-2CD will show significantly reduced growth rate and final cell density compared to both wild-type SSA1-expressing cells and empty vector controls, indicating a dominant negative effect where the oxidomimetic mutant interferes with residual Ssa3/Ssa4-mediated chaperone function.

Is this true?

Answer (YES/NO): YES